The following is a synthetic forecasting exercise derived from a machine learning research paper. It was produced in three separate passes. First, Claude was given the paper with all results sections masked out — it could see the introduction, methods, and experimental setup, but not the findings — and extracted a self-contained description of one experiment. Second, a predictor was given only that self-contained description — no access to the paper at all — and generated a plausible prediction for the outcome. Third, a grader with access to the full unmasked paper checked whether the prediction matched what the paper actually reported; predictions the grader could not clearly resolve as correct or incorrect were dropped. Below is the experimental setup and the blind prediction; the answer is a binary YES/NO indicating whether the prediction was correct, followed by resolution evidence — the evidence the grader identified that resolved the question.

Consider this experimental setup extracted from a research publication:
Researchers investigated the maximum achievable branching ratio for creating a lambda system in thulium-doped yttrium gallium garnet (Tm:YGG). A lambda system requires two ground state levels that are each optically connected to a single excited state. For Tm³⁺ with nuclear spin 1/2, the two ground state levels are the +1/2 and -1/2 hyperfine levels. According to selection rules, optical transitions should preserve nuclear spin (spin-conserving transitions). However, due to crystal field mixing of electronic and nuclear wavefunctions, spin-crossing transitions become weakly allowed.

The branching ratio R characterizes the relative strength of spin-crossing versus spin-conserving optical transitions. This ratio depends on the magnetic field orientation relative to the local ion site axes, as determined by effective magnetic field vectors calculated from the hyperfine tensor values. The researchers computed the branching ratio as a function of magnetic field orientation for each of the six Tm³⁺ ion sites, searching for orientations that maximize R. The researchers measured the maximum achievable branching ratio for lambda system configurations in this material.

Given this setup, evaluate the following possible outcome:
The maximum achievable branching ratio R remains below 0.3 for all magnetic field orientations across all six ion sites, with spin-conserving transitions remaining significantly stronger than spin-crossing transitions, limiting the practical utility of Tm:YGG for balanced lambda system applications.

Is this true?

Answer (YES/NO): YES